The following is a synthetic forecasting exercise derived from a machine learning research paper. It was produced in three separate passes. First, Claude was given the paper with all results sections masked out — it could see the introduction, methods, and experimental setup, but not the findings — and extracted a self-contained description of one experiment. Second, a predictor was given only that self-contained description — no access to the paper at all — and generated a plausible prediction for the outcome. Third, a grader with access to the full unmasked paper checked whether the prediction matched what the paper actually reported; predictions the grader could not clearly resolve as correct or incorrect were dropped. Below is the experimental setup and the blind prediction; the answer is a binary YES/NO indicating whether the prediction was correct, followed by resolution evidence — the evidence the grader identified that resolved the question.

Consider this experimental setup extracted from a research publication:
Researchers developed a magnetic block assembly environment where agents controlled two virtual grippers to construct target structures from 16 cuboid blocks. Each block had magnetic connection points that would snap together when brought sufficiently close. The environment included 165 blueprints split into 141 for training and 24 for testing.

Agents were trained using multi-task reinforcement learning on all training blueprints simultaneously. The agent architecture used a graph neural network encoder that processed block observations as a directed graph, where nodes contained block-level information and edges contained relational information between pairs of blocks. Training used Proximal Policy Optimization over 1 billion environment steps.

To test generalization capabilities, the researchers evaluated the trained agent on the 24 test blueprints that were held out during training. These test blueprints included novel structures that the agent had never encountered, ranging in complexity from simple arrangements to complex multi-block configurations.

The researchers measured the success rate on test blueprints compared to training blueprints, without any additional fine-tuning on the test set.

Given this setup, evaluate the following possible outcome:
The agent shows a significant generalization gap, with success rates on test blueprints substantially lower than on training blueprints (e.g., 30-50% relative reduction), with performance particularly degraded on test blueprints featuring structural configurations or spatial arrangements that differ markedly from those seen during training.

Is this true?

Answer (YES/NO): NO